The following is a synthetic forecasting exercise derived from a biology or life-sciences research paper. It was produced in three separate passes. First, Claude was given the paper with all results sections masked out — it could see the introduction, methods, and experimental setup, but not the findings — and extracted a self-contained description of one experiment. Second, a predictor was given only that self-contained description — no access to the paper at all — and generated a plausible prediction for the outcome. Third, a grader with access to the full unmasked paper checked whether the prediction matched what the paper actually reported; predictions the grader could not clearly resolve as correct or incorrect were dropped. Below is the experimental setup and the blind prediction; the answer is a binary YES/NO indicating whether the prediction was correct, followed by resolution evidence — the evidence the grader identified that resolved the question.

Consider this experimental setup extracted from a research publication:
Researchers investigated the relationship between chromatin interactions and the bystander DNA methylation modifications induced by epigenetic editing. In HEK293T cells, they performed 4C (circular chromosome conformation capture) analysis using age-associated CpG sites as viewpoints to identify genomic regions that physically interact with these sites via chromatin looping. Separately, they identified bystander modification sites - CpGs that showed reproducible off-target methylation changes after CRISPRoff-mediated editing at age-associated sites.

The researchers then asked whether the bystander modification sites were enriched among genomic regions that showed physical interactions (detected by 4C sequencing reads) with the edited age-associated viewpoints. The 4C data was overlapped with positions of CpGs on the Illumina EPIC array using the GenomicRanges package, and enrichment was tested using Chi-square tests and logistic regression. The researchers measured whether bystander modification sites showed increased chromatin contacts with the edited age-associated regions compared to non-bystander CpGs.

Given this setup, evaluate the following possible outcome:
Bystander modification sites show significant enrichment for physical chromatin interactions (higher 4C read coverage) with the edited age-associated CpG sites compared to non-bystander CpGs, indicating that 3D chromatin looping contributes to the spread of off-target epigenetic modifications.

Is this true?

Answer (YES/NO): YES